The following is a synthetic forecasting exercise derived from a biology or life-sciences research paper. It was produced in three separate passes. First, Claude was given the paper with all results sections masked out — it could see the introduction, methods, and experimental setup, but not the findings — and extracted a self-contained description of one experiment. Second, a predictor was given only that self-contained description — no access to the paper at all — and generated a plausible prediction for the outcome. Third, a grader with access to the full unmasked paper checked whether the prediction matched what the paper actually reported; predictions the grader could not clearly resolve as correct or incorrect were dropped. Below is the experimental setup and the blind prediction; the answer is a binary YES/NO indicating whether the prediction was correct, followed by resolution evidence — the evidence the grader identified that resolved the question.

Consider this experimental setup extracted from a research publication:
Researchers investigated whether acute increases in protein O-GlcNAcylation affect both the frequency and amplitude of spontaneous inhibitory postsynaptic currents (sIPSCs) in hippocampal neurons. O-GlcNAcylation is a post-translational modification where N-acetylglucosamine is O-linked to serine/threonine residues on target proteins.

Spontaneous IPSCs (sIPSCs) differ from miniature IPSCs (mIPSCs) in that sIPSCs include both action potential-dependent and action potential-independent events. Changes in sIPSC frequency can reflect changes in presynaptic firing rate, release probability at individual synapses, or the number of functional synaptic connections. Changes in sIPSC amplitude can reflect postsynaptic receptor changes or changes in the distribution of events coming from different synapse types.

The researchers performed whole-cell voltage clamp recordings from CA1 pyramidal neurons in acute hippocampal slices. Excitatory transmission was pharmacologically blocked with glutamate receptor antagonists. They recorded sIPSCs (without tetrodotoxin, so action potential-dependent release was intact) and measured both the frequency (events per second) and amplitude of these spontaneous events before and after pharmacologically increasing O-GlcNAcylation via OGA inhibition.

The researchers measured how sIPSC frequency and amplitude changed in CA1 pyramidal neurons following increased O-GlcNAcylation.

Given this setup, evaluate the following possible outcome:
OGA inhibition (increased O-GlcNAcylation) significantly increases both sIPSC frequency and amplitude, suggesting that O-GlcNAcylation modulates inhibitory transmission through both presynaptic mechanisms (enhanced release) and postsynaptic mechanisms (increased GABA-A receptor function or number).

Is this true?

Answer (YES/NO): NO